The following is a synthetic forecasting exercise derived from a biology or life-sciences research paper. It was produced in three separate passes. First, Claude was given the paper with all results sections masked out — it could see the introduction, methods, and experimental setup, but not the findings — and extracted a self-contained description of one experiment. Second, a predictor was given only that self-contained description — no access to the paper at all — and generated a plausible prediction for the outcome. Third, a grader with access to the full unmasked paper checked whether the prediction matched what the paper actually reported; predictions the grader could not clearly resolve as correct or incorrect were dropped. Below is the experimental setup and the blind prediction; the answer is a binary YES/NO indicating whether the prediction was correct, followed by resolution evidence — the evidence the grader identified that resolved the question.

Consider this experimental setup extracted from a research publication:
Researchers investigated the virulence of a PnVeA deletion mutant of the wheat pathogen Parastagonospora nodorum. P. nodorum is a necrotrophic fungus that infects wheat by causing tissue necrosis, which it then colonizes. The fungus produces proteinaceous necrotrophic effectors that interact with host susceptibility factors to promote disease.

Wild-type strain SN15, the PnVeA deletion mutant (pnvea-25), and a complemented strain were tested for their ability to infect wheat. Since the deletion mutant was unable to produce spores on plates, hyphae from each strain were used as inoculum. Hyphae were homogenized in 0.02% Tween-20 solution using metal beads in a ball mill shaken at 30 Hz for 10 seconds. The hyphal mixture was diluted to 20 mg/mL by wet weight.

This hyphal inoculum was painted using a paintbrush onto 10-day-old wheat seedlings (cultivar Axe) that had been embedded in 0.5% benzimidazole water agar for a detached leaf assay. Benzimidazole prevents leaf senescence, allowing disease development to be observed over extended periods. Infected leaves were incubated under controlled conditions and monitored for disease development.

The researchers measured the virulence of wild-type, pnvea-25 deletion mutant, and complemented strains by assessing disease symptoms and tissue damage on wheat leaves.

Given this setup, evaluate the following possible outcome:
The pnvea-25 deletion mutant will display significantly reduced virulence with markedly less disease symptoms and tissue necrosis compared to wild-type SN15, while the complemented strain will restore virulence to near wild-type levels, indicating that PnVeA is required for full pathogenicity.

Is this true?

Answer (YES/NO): YES